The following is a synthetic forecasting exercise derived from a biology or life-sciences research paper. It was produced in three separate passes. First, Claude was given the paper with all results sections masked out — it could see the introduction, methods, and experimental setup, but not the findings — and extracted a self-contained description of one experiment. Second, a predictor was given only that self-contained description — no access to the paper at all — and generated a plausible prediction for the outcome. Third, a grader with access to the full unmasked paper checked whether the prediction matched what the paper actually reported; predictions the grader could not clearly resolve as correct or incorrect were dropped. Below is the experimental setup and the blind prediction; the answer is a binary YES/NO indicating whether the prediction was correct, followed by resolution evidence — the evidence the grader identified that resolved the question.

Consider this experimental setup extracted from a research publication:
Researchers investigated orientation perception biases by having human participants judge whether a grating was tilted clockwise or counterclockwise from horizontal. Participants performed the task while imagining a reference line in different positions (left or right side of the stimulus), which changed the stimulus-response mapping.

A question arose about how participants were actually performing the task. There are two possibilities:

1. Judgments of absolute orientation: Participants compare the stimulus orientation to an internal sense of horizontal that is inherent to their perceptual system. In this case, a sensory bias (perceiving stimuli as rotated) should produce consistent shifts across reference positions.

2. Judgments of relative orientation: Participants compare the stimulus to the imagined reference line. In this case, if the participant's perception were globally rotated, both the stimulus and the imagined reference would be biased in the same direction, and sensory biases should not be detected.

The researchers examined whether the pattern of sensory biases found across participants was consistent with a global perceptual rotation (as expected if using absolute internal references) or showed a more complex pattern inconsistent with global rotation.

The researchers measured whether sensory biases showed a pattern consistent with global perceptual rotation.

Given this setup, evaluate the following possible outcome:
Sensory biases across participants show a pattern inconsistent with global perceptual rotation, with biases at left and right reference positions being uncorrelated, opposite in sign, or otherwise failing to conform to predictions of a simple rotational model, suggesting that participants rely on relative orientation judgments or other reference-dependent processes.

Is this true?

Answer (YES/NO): NO